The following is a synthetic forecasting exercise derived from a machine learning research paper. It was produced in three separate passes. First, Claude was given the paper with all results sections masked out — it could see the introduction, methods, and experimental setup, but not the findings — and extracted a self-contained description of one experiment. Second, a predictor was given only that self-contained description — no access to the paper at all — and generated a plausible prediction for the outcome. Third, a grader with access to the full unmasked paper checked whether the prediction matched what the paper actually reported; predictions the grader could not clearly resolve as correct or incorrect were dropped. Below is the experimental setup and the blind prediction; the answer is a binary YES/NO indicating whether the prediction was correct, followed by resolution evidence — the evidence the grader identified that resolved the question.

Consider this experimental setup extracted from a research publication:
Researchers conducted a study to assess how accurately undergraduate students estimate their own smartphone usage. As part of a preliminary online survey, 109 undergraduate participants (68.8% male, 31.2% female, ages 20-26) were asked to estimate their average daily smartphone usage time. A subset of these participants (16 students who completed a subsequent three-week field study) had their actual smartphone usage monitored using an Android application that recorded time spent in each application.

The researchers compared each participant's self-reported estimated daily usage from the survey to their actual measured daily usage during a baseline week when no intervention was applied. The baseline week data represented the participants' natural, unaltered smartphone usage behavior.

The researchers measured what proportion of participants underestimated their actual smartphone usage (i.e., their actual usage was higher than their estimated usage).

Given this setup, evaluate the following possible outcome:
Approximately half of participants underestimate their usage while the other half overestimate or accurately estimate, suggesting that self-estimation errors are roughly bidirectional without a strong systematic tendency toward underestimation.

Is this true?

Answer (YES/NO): NO